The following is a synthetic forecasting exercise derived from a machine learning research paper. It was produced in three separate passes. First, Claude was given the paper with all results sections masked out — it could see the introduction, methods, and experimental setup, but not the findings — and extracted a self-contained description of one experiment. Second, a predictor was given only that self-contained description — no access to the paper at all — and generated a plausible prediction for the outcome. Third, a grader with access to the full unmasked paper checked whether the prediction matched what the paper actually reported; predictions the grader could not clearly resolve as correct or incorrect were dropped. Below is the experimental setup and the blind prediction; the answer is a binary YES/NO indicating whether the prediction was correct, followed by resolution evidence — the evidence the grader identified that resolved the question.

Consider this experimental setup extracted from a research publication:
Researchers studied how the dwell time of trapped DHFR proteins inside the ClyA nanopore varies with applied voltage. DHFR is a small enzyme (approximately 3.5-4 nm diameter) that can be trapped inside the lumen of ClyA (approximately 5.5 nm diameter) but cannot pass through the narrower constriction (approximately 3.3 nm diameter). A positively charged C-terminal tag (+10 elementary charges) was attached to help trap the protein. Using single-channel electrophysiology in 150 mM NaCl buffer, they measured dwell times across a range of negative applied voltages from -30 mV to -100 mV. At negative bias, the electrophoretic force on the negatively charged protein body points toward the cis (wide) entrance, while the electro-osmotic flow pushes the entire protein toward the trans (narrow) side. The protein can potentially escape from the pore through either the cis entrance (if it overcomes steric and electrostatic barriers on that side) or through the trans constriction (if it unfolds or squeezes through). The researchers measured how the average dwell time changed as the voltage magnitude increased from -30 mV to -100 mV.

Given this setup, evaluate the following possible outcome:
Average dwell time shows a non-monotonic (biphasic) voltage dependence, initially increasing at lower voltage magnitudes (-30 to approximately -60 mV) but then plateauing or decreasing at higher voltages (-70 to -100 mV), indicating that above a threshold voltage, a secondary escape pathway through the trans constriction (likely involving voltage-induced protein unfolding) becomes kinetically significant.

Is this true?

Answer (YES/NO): YES